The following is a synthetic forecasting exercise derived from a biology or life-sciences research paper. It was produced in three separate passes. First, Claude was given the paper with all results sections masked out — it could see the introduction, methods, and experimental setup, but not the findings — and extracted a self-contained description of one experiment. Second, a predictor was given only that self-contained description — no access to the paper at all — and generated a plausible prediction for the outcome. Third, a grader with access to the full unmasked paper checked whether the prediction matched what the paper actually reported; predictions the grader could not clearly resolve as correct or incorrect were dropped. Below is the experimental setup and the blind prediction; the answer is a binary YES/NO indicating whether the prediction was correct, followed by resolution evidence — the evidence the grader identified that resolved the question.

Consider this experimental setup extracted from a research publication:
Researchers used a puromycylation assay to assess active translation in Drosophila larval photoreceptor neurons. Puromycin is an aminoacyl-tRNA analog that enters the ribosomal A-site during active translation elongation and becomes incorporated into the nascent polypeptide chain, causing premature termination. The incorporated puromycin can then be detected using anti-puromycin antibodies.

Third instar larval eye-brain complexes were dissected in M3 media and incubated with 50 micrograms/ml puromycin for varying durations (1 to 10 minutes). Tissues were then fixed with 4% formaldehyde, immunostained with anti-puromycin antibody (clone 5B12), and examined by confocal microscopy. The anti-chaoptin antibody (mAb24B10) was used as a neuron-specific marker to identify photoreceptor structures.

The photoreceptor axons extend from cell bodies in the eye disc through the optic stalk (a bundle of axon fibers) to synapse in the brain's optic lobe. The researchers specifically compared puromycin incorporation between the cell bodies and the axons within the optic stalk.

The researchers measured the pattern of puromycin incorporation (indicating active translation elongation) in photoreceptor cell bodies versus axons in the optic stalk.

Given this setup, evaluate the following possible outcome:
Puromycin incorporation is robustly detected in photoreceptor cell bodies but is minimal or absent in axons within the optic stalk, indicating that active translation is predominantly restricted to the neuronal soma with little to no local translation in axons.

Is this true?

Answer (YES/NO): NO